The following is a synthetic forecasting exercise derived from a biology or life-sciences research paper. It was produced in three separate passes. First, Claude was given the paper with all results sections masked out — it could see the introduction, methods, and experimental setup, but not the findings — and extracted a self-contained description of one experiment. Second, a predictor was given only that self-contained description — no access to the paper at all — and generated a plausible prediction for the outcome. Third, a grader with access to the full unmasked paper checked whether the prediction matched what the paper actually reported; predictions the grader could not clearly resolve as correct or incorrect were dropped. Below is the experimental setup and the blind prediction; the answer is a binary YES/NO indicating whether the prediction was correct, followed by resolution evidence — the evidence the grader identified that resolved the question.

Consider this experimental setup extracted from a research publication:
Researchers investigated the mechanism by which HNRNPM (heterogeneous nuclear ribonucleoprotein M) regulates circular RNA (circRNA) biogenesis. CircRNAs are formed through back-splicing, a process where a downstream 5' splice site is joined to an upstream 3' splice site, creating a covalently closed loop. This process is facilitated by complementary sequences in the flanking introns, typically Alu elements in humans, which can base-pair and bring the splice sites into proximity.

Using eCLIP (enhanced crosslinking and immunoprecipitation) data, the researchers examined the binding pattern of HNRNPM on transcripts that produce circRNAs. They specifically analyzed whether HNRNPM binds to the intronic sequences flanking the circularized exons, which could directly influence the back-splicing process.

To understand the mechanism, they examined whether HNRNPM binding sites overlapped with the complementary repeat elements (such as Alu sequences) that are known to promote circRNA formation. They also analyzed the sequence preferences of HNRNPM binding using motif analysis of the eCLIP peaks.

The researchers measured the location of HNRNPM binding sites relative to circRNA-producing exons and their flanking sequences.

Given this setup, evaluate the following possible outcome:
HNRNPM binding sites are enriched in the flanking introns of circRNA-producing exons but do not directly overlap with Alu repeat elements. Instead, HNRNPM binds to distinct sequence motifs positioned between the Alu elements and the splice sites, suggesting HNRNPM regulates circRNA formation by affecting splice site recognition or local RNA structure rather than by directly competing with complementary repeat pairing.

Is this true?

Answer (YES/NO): NO